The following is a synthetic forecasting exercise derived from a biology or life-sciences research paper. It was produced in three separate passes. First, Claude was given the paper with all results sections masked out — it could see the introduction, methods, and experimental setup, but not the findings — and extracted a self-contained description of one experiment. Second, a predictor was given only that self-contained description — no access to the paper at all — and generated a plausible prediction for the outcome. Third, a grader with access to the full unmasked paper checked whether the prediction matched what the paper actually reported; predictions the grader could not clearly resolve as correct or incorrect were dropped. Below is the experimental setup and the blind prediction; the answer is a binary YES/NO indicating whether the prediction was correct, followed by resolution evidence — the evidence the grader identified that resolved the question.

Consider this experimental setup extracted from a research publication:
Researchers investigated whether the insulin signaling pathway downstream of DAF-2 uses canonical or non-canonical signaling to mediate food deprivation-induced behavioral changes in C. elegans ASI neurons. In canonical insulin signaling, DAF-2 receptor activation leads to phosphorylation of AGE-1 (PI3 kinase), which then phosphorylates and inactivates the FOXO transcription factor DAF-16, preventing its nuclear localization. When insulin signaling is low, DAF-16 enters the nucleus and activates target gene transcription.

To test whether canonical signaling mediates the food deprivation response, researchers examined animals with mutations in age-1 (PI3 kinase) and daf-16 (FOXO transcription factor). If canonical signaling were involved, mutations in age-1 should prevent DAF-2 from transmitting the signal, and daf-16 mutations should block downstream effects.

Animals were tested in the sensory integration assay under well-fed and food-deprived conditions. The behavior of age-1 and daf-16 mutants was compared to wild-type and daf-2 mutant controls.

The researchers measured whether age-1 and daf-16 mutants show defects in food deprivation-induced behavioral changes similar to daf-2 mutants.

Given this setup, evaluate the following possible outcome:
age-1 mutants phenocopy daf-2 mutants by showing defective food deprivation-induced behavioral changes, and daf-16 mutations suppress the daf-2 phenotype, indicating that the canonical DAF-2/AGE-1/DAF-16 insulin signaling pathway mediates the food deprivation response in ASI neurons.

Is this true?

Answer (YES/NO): NO